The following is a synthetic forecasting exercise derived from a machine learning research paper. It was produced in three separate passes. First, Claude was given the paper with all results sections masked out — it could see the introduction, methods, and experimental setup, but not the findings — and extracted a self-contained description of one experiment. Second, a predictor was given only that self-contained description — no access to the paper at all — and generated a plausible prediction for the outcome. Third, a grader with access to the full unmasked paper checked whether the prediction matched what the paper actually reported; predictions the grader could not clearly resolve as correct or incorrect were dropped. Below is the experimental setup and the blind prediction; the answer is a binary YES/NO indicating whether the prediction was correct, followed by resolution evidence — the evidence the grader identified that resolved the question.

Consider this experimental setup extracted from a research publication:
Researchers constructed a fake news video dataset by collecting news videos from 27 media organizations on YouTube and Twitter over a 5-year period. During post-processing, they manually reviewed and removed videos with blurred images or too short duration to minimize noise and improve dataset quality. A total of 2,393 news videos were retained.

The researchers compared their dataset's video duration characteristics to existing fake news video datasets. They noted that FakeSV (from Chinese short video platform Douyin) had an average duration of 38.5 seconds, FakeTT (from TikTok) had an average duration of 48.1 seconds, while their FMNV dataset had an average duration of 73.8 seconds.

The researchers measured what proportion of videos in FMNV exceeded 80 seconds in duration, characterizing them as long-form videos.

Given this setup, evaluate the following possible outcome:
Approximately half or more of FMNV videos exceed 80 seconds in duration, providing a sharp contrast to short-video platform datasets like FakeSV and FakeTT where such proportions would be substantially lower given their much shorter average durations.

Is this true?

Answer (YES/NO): NO